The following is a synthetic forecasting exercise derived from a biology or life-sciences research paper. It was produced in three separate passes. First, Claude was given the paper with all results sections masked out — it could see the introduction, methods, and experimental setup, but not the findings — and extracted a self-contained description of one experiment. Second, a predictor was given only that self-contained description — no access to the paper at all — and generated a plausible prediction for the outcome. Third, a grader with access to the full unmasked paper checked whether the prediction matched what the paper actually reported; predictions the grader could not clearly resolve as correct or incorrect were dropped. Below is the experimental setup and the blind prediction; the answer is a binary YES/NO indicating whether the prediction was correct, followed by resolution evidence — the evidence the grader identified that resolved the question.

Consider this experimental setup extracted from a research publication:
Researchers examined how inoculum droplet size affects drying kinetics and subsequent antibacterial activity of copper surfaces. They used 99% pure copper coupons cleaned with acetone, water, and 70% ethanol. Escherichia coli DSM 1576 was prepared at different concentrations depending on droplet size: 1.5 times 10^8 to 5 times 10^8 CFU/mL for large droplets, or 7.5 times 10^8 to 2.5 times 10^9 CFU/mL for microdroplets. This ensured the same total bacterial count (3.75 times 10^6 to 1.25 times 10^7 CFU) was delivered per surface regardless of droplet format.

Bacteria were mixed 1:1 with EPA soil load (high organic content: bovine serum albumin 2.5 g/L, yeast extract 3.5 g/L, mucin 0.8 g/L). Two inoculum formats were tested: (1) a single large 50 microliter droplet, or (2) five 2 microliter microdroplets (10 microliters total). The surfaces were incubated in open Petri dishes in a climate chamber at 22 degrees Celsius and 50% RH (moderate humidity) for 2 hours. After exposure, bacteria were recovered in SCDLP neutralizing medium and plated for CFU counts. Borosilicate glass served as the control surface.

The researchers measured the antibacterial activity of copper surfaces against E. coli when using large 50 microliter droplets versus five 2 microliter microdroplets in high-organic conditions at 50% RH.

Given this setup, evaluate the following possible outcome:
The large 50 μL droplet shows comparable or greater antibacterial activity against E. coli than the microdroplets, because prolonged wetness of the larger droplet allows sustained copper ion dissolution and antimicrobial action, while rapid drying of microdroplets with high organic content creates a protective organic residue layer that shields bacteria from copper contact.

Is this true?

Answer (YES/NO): NO